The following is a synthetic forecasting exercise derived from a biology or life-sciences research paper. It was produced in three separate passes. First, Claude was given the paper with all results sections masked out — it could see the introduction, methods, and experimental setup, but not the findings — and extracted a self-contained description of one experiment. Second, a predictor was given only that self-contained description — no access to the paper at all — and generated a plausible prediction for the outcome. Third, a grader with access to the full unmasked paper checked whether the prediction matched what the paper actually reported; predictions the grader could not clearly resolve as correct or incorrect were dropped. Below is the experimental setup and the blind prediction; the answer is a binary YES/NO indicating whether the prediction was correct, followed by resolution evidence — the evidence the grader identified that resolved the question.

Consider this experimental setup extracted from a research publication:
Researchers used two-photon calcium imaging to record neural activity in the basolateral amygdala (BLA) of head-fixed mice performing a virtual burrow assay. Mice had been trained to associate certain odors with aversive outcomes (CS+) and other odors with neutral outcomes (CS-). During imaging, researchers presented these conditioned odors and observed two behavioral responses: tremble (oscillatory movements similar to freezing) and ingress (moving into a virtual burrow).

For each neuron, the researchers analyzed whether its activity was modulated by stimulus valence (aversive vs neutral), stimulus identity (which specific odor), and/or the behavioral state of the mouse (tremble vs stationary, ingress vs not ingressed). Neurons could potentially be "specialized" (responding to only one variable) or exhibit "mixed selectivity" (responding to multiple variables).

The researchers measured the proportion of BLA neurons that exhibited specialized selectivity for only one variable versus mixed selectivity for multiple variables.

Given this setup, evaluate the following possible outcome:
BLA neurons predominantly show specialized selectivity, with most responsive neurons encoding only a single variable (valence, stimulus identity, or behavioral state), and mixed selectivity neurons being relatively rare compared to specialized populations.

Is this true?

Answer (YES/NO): NO